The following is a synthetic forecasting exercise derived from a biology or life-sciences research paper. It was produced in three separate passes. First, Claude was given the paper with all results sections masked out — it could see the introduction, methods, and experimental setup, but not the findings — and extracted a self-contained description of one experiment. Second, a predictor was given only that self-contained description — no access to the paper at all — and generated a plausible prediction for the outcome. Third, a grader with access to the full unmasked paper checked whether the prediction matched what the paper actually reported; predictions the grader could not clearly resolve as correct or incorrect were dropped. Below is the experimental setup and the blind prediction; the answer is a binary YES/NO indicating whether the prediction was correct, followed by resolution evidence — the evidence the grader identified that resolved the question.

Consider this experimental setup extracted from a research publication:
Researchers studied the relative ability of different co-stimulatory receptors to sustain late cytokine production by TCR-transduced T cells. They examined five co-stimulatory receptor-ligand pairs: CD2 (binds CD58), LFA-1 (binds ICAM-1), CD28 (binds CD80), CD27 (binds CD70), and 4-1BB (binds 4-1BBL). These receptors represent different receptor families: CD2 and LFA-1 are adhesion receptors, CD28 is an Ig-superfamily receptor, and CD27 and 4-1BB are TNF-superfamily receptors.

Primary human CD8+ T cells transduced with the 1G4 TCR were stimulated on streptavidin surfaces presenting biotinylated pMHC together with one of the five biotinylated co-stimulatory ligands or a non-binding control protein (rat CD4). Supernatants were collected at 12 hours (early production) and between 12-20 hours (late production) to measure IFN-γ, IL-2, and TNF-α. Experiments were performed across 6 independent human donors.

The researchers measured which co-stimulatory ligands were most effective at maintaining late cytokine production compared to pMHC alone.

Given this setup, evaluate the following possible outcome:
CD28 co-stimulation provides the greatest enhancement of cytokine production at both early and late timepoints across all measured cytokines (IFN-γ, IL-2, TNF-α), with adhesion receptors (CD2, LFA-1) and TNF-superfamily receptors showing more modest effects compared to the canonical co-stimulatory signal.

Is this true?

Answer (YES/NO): NO